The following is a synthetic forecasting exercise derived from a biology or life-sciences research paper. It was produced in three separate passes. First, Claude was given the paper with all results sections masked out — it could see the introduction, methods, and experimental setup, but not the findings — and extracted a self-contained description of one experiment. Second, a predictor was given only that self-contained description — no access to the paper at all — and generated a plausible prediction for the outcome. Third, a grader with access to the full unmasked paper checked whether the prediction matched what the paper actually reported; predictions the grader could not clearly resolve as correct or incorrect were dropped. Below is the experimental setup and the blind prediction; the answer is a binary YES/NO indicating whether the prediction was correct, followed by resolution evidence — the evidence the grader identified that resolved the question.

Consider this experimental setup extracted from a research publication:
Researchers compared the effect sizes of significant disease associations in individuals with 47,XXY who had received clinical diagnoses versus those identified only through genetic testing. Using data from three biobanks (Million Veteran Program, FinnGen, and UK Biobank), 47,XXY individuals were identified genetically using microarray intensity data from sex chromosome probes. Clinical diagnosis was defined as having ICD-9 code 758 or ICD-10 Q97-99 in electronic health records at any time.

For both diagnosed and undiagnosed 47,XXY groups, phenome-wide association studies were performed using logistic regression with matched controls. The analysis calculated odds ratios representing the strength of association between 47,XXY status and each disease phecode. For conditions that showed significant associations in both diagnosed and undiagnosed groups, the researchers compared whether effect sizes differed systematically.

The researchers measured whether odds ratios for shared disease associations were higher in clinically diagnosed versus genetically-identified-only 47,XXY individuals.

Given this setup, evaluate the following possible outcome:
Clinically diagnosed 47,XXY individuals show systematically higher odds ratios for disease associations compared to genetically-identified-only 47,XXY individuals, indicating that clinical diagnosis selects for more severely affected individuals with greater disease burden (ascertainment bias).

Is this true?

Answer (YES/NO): NO